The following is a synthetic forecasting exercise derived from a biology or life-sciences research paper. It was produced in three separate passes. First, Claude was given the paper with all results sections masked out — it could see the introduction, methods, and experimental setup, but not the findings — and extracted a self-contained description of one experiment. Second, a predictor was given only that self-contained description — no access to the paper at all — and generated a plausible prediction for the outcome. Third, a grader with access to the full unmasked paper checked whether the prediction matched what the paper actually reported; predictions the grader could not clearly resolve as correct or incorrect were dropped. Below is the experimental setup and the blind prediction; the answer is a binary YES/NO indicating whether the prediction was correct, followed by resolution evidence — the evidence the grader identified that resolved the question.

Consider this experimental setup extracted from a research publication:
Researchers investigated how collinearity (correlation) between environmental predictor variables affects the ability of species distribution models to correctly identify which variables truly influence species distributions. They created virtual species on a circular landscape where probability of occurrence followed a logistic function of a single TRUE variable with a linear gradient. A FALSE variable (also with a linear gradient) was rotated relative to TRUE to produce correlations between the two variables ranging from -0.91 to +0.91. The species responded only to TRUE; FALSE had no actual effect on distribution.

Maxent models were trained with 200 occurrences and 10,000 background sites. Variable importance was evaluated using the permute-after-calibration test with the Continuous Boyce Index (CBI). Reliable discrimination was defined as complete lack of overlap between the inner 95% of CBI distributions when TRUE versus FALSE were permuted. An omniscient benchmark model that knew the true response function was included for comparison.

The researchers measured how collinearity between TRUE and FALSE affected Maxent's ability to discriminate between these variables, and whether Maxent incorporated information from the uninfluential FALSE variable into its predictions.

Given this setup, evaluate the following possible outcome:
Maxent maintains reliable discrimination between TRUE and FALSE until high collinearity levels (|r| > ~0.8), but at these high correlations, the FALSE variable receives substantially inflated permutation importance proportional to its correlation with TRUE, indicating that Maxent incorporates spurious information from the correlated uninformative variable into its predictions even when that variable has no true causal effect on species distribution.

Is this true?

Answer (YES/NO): NO